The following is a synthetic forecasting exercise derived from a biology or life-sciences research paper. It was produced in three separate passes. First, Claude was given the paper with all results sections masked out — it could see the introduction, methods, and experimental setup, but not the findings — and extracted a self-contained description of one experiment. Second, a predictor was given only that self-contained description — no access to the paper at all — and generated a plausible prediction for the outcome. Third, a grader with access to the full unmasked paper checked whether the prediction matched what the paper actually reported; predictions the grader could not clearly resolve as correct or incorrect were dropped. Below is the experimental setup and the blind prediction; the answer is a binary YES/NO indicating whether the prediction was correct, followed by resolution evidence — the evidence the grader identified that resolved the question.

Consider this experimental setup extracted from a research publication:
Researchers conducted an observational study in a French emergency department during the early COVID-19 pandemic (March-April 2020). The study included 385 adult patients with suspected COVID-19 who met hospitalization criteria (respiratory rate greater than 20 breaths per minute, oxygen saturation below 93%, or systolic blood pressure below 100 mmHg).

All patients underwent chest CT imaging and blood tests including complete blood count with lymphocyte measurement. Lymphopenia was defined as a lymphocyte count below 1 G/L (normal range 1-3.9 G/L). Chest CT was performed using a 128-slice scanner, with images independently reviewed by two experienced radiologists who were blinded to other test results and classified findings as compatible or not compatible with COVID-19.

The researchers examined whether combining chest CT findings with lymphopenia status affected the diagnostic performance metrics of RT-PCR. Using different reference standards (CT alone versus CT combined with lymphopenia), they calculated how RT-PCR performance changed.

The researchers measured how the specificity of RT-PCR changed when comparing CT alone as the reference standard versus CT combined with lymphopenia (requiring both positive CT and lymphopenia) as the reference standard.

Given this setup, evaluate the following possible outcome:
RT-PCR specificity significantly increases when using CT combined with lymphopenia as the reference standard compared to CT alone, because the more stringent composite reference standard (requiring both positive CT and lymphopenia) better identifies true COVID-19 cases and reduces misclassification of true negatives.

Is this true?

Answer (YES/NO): NO